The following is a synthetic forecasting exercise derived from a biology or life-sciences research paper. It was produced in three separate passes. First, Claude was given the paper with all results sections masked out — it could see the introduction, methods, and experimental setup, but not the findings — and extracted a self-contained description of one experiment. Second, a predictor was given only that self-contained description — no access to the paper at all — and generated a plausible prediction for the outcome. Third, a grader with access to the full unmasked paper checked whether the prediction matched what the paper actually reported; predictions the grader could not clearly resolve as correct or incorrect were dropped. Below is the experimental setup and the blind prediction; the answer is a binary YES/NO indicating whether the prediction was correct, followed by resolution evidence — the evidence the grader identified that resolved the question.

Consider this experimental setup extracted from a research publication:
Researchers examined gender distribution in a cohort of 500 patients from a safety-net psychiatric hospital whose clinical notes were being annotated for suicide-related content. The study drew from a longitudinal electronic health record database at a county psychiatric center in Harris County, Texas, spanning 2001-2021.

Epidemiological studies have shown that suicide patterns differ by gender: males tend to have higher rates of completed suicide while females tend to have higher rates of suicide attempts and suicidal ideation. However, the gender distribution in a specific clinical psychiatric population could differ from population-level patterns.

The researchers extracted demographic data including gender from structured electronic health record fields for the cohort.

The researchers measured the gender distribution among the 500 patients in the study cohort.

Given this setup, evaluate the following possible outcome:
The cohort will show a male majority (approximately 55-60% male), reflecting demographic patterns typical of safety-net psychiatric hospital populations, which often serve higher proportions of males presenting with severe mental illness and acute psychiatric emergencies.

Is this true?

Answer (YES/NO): NO